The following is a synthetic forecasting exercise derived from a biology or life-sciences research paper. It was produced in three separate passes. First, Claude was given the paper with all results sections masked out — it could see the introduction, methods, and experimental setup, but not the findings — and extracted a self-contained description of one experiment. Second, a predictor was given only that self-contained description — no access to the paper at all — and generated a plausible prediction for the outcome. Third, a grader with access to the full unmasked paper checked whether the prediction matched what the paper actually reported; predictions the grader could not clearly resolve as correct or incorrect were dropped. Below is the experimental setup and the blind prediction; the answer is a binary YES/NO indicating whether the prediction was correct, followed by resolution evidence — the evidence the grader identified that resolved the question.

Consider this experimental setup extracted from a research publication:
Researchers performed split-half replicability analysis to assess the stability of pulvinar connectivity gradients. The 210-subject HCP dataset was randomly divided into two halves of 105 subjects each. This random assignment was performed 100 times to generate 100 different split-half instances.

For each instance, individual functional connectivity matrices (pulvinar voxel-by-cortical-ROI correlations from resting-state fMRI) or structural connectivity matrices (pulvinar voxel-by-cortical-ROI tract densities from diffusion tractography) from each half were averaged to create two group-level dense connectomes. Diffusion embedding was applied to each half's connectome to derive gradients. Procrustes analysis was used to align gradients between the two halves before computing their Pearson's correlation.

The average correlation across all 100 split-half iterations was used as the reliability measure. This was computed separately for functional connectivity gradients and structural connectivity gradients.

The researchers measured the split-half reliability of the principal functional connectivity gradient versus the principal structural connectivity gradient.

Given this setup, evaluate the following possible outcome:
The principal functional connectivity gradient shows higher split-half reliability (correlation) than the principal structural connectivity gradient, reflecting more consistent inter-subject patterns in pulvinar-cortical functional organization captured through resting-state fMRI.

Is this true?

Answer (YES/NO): NO